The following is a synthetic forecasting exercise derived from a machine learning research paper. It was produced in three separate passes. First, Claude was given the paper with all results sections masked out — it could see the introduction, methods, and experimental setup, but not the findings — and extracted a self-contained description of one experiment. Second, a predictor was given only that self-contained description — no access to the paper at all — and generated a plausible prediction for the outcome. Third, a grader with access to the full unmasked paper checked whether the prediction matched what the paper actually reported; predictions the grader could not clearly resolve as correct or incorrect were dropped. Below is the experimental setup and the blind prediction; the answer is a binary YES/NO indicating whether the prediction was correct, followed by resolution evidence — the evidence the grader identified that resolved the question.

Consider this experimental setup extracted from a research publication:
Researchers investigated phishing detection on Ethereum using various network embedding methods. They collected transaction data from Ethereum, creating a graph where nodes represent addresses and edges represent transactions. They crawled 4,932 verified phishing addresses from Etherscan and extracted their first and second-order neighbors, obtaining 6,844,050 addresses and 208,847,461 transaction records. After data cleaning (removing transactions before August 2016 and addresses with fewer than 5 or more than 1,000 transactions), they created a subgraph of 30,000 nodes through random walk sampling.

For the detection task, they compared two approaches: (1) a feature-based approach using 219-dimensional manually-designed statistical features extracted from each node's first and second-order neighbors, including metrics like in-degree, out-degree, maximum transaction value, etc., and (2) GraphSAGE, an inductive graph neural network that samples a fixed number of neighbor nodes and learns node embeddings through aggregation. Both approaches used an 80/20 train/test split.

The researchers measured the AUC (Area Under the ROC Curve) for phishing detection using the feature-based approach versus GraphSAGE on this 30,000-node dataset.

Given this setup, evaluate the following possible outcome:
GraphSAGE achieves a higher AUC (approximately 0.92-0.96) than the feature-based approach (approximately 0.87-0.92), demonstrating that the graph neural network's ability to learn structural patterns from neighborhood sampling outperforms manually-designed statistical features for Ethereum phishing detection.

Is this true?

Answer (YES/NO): NO